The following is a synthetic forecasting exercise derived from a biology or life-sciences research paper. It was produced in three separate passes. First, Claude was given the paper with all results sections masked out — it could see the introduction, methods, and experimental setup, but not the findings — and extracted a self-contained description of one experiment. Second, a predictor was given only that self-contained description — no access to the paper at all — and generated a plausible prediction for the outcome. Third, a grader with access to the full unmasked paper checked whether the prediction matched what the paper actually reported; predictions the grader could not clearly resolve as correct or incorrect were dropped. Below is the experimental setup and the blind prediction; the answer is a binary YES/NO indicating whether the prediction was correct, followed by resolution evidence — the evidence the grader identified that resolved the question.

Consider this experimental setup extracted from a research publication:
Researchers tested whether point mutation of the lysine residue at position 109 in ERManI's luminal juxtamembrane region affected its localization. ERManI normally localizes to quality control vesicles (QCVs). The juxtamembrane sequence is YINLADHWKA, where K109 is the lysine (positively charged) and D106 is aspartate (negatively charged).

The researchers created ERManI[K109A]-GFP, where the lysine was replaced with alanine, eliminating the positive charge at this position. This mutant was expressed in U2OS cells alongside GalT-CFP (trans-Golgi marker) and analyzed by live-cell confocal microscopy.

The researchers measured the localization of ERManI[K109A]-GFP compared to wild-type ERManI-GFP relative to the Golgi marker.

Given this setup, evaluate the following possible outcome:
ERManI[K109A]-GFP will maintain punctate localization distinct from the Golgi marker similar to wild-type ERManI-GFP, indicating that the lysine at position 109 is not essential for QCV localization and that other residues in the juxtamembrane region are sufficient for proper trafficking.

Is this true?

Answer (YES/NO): NO